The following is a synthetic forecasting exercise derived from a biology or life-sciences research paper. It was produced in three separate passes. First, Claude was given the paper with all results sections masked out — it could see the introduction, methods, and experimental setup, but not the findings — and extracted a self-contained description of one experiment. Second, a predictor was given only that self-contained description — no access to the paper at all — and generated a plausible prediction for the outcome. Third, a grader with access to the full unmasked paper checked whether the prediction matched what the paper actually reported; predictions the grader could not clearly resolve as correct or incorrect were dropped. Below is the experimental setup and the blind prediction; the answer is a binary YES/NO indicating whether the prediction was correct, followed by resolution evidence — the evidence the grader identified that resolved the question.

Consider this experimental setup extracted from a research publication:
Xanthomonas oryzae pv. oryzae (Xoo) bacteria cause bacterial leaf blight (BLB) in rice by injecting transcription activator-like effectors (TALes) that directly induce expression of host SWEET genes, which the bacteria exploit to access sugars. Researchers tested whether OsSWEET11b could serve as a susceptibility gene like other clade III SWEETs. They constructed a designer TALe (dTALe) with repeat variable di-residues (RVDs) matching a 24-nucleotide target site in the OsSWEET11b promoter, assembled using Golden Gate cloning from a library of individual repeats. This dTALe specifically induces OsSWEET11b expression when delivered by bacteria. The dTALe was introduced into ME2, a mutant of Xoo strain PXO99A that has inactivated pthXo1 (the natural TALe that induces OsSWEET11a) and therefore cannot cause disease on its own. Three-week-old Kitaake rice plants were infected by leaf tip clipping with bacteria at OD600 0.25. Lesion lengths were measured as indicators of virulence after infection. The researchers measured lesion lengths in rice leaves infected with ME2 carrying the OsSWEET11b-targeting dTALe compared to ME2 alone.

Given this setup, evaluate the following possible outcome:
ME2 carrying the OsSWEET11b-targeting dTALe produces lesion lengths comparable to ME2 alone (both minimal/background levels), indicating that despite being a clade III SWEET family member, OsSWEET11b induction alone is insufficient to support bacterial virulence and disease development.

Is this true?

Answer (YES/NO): NO